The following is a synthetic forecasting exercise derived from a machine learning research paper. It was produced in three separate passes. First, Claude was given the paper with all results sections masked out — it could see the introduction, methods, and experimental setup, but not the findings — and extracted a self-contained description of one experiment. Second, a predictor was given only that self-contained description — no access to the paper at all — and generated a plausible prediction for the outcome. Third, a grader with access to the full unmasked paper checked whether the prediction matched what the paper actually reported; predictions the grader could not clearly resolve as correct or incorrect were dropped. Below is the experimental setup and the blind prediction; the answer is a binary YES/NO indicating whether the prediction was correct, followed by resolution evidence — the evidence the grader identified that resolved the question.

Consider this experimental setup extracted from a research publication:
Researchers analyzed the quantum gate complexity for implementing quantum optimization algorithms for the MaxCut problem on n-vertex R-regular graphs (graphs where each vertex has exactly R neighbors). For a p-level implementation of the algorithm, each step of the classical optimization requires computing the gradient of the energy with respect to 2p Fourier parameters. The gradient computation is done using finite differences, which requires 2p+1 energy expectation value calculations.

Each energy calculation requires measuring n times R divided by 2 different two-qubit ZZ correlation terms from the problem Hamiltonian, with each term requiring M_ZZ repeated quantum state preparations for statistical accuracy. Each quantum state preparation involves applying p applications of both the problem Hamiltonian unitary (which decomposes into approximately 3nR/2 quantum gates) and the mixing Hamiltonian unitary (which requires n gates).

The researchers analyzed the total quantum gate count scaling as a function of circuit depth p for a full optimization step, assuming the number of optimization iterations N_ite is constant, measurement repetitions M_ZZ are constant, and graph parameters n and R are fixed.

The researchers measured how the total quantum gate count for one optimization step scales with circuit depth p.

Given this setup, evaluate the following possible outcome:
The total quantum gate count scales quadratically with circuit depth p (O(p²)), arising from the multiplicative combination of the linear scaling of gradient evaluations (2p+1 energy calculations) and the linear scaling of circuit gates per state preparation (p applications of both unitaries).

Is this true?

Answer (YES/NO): YES